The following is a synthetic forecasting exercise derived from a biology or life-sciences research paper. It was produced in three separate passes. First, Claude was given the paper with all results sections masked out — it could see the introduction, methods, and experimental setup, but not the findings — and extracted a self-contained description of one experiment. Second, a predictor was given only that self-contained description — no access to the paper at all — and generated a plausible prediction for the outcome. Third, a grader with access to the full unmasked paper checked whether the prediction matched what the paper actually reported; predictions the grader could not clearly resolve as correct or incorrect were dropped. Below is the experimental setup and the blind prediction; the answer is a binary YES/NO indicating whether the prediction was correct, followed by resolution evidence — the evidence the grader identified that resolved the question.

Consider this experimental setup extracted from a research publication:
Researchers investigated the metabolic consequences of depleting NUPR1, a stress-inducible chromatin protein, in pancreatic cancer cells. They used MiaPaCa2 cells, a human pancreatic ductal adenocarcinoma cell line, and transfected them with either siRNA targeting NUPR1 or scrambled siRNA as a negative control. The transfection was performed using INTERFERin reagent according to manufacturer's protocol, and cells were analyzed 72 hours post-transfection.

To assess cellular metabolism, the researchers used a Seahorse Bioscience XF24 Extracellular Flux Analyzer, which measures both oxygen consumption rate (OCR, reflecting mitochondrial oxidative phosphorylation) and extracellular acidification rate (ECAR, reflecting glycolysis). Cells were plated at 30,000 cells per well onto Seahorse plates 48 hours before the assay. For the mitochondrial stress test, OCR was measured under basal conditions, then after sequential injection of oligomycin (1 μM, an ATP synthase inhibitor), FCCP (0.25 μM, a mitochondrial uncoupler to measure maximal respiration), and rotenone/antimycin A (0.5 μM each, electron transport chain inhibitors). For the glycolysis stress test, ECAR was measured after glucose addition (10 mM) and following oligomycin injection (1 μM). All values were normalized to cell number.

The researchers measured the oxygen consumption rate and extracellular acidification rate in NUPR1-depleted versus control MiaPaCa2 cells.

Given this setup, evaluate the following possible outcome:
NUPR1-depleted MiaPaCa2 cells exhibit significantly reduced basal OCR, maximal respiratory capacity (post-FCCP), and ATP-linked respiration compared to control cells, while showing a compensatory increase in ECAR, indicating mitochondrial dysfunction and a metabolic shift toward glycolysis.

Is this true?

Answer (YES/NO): YES